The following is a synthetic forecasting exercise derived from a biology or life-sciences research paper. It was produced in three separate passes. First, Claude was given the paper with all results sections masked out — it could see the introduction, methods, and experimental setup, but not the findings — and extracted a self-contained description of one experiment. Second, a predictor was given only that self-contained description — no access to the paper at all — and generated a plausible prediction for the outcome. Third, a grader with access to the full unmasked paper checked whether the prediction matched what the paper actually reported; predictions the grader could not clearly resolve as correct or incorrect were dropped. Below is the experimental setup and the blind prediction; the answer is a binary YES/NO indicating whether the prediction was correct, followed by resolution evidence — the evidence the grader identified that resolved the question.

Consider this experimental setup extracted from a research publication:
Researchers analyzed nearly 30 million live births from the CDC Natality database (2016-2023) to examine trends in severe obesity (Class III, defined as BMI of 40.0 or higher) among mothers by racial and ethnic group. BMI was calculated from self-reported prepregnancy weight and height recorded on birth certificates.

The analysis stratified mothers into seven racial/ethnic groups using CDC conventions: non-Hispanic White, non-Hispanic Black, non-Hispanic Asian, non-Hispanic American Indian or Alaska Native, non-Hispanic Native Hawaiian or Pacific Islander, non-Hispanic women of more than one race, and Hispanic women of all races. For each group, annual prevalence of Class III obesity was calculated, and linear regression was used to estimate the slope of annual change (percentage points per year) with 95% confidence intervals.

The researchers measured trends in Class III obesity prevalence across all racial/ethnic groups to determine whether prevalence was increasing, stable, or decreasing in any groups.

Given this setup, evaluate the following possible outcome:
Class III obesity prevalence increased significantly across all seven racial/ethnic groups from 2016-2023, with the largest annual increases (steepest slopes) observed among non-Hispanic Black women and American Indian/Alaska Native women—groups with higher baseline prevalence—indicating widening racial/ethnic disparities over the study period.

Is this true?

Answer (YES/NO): NO